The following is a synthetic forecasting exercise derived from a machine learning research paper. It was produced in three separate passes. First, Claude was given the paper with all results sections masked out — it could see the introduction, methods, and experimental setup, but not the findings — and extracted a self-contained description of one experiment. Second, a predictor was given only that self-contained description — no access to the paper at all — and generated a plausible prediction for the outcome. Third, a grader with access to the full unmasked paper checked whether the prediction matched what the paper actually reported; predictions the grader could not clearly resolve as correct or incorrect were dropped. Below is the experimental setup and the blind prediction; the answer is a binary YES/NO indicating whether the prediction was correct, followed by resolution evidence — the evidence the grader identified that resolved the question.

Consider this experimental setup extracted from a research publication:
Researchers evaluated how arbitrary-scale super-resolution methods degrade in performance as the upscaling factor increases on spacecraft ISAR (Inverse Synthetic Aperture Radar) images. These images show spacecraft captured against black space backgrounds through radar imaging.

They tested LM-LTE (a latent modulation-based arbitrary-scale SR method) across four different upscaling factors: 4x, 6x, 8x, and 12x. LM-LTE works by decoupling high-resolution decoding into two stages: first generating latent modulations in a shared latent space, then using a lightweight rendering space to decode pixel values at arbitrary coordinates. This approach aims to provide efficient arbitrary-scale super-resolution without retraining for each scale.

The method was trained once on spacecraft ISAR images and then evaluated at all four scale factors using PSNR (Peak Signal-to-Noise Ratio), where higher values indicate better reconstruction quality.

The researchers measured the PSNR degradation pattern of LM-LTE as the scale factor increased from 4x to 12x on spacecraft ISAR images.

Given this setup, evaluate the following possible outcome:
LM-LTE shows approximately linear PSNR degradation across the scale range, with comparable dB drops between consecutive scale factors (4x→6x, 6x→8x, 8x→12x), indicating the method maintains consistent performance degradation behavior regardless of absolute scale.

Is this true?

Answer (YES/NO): NO